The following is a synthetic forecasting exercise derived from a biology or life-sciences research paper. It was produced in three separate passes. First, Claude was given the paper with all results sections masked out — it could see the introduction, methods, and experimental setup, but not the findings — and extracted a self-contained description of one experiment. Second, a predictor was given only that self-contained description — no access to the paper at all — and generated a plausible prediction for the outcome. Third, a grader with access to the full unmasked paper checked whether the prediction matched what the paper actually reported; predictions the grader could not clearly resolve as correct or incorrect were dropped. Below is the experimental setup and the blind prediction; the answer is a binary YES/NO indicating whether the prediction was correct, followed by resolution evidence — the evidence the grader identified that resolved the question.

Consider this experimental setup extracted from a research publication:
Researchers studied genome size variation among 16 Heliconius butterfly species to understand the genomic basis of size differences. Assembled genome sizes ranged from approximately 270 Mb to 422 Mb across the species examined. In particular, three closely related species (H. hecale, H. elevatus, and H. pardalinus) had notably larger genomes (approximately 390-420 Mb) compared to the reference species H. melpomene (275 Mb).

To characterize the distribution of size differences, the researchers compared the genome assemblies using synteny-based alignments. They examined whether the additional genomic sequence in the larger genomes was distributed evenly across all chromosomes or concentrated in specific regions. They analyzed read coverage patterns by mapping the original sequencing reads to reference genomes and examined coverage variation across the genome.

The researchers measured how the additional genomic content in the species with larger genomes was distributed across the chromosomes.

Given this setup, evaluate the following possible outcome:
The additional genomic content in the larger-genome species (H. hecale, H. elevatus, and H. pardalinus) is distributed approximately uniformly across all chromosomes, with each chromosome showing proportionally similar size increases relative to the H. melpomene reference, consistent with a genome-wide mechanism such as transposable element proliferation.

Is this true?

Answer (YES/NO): NO